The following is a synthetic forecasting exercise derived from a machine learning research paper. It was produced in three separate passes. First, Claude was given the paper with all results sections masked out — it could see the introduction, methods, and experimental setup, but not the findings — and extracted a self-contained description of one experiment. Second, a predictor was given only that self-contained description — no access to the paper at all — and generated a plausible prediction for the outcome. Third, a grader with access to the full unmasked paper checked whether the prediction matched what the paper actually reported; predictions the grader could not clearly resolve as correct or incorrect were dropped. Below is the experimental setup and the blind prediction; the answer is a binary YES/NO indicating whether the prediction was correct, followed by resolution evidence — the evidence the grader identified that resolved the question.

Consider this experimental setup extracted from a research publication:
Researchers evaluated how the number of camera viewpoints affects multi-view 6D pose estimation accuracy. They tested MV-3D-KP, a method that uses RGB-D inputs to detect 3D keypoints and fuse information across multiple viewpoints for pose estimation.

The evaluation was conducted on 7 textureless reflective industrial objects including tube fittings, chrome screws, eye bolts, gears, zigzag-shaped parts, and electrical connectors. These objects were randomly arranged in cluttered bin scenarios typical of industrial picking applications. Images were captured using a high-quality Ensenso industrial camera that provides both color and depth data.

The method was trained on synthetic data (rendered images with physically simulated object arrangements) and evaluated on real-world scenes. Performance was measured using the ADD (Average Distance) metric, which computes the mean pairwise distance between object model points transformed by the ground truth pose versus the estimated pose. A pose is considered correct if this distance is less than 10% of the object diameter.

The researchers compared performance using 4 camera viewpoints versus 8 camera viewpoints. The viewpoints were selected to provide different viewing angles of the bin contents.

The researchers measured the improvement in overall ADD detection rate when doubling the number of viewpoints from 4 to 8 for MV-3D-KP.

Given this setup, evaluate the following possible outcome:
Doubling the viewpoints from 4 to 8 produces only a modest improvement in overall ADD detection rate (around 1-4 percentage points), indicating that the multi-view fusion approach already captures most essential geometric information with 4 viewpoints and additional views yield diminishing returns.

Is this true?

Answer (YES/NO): YES